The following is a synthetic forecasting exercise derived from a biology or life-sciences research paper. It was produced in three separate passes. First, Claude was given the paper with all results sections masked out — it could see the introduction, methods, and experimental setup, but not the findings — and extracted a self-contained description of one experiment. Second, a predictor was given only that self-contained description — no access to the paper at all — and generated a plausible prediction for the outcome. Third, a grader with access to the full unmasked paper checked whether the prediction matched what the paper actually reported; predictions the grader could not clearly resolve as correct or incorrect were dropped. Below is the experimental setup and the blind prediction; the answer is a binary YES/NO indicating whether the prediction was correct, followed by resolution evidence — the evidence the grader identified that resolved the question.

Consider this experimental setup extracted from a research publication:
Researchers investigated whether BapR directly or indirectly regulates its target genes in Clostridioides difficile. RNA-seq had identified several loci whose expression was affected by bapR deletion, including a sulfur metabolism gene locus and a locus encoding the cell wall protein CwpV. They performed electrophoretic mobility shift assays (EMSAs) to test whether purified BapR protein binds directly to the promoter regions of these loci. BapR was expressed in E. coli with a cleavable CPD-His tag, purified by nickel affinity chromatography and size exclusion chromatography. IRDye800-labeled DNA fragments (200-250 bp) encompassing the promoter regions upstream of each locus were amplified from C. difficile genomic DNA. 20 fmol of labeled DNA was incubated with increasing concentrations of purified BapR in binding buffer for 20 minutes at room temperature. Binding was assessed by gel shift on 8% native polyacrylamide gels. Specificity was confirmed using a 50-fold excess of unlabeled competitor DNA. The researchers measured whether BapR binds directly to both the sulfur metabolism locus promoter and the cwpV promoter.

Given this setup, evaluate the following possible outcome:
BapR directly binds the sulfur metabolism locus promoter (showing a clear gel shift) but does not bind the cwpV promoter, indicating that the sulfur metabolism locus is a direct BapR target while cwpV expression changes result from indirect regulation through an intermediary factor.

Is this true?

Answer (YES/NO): YES